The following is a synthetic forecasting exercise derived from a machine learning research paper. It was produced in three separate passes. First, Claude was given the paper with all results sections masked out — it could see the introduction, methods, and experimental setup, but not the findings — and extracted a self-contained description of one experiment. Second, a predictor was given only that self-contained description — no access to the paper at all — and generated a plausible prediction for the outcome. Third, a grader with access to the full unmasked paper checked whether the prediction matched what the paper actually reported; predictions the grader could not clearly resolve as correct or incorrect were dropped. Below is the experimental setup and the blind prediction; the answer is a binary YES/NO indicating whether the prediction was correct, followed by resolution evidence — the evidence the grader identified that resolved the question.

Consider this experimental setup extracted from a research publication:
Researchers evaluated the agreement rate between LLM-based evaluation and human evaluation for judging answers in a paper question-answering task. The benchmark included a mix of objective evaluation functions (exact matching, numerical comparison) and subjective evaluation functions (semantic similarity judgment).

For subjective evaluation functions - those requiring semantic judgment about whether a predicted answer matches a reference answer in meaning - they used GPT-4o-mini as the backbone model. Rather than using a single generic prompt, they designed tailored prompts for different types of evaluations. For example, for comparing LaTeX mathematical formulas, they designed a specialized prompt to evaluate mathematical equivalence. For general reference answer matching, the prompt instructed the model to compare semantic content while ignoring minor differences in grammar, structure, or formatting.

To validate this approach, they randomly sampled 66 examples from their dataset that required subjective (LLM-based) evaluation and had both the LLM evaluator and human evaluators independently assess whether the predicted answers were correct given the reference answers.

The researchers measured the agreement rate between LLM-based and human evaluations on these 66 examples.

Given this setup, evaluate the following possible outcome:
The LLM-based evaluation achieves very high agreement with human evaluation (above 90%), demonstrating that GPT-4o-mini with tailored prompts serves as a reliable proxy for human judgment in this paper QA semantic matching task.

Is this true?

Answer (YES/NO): NO